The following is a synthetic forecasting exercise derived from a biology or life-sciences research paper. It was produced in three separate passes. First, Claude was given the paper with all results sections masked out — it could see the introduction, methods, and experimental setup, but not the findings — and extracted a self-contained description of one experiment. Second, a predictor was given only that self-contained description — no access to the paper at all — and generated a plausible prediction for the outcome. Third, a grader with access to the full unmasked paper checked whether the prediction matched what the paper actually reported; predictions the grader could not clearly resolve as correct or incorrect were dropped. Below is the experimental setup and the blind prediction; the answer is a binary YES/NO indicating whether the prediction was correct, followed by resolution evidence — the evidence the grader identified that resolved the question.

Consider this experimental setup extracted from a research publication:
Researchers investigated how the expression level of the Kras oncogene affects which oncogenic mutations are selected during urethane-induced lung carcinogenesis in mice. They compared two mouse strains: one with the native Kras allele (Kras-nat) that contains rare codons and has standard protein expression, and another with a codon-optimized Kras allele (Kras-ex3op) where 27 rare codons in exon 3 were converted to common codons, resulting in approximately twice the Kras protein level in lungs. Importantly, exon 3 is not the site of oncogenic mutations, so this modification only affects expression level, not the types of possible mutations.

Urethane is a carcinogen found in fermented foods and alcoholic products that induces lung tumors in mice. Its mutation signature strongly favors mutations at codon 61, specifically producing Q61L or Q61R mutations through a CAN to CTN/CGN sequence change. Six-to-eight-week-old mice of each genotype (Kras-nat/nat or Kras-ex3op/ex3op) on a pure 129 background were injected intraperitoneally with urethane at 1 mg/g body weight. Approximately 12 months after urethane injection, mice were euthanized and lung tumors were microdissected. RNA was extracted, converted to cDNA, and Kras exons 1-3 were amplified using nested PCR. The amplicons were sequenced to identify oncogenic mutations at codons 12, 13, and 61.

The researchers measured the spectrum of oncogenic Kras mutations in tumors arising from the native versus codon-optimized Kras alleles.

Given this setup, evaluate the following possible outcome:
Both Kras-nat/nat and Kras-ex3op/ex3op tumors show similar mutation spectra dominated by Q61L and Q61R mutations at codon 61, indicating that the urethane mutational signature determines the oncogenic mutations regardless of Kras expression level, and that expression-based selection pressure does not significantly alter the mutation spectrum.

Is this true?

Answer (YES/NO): NO